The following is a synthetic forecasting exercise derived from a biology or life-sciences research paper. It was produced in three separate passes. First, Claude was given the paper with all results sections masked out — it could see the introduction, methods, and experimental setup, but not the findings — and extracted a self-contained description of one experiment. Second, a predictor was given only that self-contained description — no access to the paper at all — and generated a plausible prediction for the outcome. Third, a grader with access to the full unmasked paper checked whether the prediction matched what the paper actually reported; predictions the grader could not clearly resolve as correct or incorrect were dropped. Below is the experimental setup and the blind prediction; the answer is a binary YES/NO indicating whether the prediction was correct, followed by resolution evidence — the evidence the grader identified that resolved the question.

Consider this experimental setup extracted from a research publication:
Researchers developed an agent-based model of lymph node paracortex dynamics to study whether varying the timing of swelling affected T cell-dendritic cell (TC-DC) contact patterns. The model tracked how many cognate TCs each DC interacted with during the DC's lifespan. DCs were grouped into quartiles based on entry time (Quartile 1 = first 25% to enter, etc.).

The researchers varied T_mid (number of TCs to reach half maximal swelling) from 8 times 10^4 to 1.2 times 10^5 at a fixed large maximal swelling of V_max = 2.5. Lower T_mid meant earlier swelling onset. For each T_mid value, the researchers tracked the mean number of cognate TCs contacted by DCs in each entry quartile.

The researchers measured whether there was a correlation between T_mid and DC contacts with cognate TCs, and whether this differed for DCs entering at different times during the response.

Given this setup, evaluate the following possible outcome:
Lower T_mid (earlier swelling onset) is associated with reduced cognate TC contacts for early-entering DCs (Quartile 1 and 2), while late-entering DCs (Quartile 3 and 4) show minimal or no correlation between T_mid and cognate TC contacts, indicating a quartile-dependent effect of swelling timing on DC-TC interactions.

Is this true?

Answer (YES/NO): NO